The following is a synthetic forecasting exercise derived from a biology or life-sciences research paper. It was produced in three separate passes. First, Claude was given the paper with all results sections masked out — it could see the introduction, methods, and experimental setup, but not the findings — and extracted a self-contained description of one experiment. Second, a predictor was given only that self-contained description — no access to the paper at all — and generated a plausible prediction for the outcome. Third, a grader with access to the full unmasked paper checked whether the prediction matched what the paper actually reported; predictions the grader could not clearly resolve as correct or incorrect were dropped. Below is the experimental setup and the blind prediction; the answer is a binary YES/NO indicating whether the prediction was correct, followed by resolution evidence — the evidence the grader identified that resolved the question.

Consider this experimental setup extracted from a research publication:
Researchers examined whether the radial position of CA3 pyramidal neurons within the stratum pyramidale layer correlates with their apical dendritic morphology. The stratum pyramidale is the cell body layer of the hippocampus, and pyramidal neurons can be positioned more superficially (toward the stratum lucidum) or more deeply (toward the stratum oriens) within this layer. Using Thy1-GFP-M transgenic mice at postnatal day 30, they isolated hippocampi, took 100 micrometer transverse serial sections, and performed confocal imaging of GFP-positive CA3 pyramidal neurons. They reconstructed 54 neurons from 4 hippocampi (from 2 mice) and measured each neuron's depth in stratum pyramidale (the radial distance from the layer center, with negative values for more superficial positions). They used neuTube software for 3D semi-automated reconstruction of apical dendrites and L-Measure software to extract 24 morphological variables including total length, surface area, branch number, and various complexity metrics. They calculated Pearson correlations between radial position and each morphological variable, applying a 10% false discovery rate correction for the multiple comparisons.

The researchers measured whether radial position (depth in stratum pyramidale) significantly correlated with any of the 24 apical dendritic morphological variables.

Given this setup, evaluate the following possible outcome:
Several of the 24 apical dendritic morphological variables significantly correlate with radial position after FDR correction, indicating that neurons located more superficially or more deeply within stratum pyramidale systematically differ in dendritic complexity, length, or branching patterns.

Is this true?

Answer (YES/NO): NO